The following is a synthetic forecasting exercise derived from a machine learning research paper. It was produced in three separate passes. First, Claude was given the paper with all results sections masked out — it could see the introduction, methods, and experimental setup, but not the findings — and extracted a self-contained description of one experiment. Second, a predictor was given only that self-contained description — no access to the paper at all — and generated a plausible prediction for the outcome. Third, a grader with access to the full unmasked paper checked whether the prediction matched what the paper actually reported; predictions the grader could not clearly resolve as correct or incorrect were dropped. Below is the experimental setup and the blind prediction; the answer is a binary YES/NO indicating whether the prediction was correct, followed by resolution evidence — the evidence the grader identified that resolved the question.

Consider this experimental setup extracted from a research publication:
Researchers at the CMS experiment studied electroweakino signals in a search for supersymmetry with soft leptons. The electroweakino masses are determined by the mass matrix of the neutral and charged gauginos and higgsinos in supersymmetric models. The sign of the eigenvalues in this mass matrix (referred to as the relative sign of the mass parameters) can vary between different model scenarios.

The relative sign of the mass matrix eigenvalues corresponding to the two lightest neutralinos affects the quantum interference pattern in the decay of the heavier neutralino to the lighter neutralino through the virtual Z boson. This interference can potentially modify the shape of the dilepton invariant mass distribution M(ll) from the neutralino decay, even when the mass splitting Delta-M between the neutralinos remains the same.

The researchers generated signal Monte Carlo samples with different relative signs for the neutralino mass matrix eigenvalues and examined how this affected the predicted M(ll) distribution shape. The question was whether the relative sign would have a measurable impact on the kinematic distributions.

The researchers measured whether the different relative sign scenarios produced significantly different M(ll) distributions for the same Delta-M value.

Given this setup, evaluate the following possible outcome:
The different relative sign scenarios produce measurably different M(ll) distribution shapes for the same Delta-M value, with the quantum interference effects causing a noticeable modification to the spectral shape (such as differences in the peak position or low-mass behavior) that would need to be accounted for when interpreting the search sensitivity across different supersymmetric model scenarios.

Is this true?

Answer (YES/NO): YES